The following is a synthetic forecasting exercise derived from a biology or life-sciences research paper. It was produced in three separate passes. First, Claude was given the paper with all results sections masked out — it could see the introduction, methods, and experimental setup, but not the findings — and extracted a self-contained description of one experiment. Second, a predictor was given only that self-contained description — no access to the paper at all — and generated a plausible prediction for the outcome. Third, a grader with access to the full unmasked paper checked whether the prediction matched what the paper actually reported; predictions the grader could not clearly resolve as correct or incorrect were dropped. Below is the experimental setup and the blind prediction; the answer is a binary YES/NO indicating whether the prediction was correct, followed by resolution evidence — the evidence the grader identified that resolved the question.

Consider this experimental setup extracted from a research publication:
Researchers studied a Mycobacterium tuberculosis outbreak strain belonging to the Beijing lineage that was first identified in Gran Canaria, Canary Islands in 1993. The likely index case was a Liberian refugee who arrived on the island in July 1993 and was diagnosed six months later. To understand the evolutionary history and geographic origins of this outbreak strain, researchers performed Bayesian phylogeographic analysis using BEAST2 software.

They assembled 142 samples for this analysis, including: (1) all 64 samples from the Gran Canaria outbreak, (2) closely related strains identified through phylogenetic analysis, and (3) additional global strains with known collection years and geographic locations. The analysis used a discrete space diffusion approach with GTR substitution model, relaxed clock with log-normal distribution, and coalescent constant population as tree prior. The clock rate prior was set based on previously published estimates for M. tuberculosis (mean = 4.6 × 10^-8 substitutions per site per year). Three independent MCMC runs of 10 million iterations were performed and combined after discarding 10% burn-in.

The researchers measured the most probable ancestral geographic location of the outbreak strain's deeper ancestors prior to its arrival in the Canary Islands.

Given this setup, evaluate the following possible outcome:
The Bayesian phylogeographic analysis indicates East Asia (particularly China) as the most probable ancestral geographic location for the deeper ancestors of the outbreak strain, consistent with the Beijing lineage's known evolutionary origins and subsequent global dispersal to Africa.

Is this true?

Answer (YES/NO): YES